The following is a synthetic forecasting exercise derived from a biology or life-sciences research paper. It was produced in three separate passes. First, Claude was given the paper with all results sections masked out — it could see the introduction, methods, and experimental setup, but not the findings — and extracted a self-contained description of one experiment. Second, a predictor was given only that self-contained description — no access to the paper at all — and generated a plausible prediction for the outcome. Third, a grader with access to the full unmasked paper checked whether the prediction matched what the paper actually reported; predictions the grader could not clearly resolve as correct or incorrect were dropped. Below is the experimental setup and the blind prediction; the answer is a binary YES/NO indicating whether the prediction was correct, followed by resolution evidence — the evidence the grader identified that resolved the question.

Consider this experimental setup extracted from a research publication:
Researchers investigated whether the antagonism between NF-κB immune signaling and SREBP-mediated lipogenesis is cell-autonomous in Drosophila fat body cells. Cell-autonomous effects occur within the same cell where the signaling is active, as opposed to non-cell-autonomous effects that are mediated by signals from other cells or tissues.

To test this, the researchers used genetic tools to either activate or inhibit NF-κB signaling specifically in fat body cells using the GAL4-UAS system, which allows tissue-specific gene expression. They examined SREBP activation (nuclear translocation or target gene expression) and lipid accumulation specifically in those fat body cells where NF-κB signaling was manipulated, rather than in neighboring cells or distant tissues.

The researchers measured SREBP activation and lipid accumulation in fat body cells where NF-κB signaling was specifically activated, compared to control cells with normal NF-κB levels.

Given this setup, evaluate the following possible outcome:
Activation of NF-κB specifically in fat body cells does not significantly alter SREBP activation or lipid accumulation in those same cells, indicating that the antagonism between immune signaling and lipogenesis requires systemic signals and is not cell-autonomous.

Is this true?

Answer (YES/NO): NO